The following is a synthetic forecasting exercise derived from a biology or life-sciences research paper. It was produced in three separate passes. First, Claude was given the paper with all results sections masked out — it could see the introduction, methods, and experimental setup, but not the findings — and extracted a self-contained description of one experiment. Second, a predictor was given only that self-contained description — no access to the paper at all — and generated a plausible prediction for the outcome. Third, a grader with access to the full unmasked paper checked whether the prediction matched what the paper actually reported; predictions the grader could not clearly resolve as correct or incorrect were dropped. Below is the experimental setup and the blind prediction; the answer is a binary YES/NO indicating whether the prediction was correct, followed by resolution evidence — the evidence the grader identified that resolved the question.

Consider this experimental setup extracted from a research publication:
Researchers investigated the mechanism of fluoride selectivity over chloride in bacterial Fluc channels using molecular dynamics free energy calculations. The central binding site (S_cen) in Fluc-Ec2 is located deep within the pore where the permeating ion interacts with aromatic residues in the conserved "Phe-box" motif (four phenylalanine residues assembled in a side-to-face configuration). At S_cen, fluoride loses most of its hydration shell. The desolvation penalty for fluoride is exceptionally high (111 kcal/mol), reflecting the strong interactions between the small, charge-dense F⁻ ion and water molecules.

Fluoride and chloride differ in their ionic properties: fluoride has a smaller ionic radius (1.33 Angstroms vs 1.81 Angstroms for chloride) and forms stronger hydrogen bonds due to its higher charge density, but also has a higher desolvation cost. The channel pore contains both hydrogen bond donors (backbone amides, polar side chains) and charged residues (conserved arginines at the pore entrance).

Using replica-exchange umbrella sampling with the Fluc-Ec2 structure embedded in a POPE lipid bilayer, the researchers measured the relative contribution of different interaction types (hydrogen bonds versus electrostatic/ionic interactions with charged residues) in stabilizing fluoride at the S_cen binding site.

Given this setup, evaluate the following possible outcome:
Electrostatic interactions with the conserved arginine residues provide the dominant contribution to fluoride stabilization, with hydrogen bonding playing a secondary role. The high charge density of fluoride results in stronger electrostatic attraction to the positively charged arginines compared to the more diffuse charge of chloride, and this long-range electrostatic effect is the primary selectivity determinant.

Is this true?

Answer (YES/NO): NO